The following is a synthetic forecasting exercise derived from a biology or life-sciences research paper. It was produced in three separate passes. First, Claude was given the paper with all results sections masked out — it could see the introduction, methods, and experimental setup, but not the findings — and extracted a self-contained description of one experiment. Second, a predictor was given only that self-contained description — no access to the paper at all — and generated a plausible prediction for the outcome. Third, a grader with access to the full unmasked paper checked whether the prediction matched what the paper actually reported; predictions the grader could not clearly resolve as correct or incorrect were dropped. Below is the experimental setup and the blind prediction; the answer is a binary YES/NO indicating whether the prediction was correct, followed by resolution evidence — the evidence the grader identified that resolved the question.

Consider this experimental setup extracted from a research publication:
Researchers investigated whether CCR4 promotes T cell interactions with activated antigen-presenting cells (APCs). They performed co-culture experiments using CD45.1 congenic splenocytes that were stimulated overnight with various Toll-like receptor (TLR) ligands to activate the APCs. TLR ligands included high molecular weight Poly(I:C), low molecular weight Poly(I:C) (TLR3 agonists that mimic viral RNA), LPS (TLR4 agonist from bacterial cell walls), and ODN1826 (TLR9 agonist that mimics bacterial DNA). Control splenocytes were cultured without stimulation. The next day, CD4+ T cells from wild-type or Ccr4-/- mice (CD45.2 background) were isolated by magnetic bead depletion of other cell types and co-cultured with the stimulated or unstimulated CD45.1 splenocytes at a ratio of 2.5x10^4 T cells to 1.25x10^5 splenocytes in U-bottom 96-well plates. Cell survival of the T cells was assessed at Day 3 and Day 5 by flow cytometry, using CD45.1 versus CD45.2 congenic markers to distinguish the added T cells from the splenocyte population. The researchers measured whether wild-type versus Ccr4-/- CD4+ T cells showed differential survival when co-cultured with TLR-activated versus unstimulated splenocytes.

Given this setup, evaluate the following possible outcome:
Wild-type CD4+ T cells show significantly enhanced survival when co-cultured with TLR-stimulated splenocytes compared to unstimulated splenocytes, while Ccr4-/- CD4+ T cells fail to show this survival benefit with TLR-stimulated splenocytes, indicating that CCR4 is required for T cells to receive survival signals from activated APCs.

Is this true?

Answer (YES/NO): NO